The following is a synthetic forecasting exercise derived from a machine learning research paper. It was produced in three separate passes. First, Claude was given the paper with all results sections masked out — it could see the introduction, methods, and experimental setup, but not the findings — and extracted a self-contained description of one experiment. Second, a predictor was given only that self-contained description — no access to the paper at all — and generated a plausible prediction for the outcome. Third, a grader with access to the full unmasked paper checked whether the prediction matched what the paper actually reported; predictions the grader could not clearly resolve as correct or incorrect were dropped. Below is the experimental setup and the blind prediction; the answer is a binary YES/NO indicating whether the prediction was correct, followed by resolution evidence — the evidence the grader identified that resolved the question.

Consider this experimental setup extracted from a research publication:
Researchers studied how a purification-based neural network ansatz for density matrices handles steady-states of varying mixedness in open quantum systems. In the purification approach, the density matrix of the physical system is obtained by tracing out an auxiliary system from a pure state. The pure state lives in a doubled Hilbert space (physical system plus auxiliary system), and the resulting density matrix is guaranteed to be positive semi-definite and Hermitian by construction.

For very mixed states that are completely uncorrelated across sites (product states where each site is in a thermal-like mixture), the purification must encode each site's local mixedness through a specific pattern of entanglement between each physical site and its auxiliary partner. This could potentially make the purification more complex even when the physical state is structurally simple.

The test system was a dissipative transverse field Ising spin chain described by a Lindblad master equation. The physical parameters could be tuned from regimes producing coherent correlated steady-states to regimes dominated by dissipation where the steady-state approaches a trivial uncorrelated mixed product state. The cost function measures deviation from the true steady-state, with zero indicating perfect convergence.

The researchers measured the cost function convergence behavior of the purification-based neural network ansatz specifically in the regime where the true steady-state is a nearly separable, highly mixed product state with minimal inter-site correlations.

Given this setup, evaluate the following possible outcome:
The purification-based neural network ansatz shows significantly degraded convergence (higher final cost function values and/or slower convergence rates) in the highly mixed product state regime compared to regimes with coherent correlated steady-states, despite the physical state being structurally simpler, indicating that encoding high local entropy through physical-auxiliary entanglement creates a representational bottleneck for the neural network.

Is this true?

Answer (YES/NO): NO